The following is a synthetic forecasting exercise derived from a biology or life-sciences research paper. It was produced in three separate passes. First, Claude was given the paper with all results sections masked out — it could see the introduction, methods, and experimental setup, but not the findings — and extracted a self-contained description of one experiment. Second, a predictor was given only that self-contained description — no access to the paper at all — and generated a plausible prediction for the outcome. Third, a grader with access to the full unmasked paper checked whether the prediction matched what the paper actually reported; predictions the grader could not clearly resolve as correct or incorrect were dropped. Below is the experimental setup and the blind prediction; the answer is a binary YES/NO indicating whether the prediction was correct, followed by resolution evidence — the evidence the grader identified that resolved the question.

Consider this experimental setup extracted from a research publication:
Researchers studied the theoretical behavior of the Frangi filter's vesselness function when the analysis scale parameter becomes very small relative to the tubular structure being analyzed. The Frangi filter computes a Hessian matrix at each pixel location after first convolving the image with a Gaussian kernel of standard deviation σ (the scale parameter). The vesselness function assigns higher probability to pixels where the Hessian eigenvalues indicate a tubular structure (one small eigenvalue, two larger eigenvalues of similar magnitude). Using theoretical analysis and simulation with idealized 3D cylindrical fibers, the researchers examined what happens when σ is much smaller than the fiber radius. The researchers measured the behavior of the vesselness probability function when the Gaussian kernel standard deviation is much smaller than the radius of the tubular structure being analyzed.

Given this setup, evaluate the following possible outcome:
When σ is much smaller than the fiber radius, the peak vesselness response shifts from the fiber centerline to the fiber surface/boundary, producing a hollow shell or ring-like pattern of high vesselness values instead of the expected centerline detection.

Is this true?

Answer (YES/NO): YES